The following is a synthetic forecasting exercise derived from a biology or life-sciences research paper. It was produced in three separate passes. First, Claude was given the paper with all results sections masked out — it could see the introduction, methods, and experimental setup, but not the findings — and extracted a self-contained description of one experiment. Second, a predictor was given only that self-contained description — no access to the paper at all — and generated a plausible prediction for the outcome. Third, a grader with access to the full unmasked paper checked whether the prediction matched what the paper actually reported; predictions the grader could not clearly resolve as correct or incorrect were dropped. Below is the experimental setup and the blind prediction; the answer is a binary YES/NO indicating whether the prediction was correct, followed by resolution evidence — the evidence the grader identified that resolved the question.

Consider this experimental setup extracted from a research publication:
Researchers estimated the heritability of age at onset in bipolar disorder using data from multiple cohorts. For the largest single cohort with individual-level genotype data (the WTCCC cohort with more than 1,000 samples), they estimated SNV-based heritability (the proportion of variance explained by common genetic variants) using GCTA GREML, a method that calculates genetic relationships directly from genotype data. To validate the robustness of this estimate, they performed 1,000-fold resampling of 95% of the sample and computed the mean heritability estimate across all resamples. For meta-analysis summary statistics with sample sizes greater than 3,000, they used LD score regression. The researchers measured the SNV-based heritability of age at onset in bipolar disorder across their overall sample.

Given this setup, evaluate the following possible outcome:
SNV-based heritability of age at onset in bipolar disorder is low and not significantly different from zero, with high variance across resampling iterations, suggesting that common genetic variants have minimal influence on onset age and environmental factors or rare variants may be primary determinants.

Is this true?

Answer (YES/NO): NO